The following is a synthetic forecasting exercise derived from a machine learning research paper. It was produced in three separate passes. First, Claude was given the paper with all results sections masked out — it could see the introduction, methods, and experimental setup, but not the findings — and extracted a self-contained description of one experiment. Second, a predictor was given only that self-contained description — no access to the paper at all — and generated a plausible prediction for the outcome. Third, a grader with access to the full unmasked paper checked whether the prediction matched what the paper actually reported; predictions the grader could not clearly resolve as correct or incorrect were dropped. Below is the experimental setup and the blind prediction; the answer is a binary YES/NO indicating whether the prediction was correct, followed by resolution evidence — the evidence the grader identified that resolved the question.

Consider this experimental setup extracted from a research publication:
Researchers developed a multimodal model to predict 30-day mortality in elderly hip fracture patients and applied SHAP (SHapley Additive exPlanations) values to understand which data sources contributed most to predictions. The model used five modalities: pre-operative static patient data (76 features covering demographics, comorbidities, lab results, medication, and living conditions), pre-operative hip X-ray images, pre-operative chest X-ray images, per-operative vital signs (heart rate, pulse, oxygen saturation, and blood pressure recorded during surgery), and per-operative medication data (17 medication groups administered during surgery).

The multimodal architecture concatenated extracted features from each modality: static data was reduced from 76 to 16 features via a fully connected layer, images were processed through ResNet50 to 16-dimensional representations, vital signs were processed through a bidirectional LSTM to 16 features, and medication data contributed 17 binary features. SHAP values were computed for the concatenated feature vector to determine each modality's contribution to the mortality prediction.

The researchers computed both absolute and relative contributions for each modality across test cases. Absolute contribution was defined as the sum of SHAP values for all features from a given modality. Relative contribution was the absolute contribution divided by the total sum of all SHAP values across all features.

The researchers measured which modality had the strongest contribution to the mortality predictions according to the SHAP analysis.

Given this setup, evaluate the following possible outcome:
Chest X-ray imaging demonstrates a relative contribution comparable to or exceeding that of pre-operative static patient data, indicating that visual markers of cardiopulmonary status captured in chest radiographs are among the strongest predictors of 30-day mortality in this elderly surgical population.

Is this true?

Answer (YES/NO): NO